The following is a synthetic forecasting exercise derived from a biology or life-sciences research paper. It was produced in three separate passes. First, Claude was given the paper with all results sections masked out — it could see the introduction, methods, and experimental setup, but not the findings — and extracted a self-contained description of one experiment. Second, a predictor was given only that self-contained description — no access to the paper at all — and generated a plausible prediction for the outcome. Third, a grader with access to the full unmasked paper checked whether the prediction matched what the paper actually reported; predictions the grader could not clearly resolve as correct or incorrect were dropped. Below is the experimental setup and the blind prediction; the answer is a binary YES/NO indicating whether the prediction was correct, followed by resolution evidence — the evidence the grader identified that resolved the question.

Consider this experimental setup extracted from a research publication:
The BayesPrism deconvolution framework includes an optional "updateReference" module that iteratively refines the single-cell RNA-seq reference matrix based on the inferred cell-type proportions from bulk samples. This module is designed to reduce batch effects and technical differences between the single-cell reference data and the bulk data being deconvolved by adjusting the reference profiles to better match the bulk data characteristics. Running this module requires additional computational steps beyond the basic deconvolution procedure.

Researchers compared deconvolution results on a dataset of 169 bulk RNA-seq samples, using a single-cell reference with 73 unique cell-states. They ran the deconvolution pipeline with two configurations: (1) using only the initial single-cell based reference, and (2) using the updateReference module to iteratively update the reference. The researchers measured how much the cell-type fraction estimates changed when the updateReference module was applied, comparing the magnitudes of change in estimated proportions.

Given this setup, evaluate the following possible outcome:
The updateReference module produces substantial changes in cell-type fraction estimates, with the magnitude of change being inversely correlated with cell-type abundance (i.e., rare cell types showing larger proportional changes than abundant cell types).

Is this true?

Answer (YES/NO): NO